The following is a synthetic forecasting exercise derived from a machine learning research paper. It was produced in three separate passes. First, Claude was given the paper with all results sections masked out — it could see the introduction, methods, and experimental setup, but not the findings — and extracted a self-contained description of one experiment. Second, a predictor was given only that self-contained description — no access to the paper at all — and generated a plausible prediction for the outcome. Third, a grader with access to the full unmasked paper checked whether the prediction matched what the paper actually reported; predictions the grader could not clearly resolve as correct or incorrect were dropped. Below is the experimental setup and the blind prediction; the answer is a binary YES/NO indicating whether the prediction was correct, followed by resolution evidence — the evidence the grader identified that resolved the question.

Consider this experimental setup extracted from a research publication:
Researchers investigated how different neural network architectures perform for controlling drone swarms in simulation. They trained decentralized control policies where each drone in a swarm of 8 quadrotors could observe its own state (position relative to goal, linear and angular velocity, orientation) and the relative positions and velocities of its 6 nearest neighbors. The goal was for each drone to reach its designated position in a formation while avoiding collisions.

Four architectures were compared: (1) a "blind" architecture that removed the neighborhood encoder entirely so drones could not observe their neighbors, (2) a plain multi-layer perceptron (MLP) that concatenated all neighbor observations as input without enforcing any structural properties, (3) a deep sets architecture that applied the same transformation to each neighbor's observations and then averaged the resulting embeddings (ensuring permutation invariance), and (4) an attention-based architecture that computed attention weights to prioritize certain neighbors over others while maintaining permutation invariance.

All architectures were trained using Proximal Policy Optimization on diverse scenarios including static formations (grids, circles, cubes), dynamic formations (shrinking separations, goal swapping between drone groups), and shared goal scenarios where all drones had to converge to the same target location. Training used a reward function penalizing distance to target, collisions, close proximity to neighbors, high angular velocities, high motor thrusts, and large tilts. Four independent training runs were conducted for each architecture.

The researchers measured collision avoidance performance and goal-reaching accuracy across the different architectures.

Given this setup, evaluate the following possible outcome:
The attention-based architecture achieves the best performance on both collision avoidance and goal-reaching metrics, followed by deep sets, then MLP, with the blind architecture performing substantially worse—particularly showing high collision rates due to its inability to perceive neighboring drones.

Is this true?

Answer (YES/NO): NO